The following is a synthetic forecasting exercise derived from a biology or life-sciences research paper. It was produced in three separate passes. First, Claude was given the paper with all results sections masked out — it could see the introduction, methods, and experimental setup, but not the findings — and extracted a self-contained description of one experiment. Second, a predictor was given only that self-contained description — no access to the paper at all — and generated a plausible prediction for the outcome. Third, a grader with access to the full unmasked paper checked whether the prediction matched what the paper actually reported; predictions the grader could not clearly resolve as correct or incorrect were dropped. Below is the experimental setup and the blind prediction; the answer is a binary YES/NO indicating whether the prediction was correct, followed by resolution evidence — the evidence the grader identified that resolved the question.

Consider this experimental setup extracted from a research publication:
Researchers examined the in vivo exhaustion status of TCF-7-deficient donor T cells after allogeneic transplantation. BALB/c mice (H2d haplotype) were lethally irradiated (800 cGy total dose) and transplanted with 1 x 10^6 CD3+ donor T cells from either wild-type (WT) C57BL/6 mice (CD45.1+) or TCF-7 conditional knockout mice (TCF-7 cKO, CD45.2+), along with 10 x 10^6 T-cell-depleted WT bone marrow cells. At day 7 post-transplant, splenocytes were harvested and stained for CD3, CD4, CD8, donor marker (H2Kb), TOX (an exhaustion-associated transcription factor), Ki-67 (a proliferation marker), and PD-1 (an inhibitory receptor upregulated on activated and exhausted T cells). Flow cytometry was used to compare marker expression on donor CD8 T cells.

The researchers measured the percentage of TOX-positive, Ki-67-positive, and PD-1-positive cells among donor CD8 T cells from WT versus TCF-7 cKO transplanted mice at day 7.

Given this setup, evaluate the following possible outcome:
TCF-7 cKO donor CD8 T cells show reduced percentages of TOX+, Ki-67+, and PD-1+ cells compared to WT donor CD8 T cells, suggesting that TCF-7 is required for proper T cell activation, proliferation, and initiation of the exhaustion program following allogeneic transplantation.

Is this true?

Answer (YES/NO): NO